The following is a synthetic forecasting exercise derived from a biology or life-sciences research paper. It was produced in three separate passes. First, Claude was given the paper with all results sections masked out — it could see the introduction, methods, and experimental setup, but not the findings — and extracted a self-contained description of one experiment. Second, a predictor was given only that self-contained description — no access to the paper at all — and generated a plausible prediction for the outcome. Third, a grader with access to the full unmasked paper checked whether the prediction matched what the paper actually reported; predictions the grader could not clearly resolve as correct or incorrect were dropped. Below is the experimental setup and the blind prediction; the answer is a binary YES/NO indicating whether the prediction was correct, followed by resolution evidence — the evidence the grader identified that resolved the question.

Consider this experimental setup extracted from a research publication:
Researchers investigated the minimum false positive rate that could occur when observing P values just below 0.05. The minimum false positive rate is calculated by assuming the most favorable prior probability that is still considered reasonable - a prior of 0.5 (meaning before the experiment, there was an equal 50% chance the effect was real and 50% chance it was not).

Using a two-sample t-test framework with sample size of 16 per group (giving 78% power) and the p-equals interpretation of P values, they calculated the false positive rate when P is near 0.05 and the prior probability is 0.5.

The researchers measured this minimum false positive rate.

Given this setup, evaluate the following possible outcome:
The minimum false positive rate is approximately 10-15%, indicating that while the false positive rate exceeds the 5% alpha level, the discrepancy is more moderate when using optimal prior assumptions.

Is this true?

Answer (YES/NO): NO